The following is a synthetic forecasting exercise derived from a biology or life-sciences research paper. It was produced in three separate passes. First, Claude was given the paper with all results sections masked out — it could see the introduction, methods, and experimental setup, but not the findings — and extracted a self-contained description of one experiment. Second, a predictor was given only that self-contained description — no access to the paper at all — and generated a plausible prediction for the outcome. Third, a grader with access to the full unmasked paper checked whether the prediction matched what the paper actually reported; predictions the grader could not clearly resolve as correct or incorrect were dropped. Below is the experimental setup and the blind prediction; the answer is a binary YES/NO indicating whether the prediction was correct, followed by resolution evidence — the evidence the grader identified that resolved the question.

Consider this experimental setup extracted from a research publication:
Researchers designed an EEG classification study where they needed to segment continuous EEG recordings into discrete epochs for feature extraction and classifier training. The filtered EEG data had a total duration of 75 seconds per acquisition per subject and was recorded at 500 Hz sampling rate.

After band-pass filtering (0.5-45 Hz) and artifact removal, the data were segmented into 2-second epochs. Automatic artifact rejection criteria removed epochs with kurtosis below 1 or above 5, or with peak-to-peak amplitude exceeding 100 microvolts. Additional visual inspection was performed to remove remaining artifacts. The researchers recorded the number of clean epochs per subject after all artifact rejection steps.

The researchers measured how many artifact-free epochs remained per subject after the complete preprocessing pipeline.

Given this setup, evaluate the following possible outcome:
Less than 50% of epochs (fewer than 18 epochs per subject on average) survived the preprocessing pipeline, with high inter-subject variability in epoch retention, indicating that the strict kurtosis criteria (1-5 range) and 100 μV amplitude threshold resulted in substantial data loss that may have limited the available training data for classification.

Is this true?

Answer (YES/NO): NO